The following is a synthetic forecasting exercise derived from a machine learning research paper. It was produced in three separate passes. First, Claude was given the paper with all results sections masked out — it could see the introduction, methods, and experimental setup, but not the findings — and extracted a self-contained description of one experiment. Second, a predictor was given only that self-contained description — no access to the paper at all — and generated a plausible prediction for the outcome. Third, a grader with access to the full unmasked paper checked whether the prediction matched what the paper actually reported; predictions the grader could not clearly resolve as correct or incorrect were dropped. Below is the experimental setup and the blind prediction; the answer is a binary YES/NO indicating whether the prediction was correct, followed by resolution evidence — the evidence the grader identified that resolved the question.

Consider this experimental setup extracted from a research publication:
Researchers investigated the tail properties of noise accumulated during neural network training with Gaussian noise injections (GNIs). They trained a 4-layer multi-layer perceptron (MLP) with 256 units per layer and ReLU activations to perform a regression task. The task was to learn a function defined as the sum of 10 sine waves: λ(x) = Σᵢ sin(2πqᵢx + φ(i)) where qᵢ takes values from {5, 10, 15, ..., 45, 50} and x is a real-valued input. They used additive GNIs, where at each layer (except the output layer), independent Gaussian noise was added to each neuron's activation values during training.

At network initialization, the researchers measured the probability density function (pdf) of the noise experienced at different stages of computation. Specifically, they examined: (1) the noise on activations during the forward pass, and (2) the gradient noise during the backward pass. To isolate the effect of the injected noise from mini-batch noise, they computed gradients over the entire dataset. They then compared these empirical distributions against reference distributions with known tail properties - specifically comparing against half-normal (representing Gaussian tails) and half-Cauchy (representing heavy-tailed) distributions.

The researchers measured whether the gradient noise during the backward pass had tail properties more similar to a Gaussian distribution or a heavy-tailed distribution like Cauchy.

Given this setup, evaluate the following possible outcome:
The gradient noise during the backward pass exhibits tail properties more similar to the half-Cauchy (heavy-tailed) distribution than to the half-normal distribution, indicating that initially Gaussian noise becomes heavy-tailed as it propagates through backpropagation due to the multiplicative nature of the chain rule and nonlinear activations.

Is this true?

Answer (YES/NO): YES